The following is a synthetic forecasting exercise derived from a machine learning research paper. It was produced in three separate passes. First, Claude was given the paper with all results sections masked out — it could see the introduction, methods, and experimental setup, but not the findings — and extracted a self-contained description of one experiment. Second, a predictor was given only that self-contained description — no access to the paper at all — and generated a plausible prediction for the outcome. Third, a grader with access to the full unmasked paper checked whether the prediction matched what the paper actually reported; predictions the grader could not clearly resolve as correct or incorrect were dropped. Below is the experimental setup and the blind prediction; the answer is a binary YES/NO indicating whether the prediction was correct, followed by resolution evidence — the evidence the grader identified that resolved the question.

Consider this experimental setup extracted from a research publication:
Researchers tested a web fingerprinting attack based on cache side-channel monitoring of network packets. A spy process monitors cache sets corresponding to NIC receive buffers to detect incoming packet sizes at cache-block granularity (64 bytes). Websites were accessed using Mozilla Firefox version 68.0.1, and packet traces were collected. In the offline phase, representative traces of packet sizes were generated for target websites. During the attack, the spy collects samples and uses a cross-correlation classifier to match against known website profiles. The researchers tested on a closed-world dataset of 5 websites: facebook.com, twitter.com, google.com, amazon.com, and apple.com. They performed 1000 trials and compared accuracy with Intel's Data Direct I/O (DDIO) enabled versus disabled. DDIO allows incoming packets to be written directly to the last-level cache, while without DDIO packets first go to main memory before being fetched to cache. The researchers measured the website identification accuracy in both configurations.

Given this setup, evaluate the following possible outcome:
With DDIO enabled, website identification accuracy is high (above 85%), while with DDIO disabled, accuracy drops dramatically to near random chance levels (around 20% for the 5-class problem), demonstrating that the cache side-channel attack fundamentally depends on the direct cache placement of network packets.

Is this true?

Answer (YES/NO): NO